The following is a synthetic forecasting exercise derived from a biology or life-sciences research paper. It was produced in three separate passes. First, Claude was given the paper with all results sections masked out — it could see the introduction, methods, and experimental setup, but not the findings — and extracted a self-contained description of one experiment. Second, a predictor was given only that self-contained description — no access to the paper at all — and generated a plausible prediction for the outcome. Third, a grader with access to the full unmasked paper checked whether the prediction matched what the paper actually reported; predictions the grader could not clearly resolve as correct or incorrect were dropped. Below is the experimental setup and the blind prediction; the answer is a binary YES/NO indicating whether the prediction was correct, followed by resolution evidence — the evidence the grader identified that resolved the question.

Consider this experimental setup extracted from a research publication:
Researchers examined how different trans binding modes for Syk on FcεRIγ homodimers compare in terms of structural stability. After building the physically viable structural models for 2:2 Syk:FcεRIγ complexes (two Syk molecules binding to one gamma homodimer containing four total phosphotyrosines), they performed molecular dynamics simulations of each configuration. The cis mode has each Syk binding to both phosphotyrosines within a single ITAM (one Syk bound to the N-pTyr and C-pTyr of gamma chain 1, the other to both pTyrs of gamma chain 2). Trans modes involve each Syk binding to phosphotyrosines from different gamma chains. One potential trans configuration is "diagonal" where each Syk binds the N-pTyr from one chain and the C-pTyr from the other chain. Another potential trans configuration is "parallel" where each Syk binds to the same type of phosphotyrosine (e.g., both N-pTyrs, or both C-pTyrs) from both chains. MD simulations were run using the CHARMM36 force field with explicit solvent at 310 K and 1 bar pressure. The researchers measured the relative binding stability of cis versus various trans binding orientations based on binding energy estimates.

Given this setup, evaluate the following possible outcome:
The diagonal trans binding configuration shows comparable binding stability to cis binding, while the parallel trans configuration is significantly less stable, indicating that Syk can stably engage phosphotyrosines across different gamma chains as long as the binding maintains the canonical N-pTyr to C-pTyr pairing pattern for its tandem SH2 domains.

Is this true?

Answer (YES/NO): NO